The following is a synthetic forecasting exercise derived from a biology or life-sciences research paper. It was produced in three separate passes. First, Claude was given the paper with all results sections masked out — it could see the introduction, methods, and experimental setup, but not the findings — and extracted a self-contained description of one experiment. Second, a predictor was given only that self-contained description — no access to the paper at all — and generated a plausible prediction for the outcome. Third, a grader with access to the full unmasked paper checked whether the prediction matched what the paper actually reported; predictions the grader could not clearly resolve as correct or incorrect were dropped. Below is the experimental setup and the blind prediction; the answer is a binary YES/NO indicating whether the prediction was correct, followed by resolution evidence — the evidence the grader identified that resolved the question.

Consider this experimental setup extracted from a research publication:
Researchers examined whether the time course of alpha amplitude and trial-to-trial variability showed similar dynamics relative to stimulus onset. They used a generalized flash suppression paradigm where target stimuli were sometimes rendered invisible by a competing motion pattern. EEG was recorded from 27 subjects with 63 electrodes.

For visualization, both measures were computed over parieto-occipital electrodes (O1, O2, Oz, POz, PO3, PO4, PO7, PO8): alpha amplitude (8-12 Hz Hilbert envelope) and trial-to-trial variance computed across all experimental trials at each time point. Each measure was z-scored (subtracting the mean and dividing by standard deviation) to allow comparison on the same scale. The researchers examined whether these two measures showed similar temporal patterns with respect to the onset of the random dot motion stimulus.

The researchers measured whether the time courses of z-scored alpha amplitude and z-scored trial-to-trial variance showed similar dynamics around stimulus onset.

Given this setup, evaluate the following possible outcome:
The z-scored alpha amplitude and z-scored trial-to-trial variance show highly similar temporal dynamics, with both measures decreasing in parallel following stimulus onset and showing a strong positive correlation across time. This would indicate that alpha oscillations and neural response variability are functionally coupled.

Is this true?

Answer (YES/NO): YES